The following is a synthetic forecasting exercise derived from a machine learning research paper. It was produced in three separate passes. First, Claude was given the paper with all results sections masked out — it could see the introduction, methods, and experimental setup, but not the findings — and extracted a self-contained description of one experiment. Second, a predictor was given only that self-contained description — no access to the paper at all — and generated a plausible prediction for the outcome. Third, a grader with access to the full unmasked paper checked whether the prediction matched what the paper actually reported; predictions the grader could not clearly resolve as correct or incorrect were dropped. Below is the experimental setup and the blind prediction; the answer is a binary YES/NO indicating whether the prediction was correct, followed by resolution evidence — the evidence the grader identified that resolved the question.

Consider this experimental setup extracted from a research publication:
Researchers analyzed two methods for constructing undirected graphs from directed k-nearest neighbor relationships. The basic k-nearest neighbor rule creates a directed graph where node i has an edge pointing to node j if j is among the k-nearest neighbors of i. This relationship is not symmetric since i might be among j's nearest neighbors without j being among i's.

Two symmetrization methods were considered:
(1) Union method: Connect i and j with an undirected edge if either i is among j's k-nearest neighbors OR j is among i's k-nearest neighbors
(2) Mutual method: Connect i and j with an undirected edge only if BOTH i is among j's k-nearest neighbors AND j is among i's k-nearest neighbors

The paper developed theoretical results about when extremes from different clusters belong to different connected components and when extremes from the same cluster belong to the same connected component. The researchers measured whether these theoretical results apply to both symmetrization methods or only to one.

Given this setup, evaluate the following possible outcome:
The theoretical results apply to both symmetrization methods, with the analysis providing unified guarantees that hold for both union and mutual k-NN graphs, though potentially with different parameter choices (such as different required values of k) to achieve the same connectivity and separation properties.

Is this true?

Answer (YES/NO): YES